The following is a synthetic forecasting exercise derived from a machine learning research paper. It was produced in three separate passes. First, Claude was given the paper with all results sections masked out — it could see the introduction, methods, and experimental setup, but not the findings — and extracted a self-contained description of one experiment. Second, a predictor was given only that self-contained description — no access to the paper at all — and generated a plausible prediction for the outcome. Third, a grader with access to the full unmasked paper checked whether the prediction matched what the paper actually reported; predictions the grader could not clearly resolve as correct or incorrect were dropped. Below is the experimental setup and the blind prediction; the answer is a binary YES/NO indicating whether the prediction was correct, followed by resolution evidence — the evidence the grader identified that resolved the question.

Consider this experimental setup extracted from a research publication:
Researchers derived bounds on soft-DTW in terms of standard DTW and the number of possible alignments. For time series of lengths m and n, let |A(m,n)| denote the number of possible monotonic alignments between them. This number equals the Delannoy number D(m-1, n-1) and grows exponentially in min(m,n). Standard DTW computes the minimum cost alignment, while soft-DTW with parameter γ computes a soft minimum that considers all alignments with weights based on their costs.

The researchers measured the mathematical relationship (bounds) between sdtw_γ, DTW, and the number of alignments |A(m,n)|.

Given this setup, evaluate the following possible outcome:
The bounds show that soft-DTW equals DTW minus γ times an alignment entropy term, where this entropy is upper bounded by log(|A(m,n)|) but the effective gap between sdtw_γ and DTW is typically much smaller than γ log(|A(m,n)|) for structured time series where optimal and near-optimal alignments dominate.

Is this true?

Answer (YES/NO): NO